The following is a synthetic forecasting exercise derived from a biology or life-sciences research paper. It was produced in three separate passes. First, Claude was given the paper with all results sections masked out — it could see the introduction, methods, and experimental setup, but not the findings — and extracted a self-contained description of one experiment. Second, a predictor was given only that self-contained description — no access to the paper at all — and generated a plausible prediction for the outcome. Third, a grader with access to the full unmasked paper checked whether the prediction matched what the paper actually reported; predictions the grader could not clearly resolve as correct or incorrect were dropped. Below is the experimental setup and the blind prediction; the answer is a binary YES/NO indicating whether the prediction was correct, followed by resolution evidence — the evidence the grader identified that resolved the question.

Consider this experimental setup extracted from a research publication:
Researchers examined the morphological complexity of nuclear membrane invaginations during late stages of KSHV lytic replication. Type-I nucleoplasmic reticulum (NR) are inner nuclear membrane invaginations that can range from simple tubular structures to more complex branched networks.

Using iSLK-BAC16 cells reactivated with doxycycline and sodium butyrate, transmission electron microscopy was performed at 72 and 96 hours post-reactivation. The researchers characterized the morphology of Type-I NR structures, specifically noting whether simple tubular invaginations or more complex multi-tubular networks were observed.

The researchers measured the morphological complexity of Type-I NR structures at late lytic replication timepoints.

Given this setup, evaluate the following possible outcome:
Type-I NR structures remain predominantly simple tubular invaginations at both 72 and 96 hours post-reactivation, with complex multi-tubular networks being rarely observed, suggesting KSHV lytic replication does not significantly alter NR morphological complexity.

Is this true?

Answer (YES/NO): NO